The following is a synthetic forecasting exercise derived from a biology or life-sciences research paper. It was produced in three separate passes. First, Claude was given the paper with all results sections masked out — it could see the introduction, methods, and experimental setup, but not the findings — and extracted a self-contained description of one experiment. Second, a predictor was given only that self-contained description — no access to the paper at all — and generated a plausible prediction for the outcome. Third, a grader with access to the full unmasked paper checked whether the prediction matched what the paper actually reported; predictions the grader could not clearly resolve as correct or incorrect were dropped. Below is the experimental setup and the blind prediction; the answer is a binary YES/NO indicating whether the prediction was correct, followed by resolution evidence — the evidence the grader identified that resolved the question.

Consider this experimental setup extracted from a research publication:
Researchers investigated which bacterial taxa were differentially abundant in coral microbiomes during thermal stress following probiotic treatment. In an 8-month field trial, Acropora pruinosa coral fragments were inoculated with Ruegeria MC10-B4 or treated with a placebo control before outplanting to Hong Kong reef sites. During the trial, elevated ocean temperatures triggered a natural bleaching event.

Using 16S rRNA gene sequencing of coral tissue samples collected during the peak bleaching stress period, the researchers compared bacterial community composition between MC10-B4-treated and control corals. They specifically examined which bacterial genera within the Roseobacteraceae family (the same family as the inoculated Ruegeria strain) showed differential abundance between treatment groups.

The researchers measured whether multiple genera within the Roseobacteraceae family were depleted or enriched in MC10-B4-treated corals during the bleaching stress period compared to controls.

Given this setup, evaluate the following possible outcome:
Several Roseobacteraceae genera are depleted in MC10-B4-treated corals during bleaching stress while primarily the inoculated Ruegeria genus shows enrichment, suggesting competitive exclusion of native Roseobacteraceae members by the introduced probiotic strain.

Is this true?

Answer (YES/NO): NO